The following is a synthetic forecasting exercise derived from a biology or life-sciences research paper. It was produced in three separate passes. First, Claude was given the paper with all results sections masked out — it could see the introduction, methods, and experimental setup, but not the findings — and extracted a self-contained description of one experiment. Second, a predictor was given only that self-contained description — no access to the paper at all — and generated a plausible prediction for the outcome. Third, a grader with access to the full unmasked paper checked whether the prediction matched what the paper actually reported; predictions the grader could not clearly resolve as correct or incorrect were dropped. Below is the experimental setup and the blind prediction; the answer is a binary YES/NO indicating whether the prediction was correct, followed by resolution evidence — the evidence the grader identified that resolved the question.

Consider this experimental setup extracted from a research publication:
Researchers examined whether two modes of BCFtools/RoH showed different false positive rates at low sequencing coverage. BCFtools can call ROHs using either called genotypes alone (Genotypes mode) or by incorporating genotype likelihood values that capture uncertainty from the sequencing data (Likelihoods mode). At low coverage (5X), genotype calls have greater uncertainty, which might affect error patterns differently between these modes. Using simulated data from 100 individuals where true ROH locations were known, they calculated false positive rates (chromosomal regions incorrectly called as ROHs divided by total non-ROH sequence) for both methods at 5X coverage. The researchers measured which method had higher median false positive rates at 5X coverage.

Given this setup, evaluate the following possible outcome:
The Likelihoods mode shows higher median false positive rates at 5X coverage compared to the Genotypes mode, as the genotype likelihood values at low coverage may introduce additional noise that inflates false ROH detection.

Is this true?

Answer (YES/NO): NO